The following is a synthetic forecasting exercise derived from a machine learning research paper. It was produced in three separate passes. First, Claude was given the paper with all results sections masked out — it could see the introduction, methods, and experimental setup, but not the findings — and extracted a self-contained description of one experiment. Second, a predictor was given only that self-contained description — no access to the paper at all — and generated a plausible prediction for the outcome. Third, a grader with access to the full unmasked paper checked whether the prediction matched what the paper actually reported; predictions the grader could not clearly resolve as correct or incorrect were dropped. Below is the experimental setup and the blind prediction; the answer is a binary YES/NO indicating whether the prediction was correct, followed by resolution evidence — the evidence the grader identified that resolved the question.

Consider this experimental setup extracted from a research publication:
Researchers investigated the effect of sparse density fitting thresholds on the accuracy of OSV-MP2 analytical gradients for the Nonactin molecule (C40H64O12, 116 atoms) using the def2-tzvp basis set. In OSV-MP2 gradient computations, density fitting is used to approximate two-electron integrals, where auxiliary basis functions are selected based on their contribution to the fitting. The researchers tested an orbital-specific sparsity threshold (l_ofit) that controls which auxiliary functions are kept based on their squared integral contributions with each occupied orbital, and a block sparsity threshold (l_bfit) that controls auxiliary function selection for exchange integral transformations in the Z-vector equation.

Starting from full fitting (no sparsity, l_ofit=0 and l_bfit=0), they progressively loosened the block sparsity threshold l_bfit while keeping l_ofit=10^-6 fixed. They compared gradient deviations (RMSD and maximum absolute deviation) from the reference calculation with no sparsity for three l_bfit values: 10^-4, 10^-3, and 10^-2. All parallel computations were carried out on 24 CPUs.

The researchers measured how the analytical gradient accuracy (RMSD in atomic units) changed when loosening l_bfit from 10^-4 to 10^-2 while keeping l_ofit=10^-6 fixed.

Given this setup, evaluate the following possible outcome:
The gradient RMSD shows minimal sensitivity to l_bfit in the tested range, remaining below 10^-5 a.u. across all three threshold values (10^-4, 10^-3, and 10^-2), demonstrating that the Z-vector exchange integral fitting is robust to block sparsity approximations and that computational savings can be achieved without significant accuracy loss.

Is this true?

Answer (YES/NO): NO